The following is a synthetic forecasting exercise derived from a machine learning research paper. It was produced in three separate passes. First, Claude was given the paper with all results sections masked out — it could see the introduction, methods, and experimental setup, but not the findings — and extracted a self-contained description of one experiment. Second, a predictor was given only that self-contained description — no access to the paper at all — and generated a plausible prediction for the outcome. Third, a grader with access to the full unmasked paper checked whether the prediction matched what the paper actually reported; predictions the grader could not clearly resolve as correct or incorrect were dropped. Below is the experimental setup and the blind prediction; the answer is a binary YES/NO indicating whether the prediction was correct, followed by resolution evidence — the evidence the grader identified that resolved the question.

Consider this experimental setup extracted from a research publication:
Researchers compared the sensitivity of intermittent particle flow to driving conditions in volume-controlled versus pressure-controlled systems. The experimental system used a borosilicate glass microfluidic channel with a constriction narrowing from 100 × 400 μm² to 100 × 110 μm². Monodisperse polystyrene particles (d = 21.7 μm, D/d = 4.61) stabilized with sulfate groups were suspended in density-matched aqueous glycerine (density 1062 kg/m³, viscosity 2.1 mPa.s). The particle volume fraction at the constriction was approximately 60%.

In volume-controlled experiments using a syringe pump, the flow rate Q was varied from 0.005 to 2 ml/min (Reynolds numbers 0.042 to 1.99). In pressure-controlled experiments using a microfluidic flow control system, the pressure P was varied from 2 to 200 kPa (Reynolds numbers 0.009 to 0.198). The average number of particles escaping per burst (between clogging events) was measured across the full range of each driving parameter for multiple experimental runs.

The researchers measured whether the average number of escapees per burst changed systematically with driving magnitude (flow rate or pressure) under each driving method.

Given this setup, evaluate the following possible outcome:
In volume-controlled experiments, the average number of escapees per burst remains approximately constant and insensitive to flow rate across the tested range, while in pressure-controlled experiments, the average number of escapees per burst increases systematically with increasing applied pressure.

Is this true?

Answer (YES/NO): NO